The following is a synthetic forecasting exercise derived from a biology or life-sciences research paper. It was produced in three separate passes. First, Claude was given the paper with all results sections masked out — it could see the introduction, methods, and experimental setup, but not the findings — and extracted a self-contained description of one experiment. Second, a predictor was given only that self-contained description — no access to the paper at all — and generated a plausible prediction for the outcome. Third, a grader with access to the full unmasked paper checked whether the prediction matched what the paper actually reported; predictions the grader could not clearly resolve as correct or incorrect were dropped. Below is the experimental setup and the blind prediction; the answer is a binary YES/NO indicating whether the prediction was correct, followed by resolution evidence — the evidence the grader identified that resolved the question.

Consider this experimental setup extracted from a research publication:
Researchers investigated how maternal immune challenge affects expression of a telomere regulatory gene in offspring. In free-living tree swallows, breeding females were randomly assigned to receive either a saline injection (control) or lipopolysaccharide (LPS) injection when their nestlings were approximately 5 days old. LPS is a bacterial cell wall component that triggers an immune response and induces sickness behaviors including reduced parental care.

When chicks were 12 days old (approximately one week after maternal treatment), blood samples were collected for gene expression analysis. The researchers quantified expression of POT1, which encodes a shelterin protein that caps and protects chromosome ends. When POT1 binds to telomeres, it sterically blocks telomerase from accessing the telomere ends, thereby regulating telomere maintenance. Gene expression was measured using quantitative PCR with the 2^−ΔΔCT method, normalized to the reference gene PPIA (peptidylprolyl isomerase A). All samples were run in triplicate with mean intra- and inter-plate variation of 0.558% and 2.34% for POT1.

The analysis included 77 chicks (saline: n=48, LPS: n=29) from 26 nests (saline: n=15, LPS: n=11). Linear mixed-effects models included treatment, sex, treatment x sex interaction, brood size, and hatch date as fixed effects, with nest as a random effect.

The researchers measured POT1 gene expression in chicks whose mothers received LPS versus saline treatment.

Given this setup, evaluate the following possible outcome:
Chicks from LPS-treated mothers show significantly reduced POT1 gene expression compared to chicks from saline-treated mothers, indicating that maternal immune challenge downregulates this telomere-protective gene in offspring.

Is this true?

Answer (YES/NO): YES